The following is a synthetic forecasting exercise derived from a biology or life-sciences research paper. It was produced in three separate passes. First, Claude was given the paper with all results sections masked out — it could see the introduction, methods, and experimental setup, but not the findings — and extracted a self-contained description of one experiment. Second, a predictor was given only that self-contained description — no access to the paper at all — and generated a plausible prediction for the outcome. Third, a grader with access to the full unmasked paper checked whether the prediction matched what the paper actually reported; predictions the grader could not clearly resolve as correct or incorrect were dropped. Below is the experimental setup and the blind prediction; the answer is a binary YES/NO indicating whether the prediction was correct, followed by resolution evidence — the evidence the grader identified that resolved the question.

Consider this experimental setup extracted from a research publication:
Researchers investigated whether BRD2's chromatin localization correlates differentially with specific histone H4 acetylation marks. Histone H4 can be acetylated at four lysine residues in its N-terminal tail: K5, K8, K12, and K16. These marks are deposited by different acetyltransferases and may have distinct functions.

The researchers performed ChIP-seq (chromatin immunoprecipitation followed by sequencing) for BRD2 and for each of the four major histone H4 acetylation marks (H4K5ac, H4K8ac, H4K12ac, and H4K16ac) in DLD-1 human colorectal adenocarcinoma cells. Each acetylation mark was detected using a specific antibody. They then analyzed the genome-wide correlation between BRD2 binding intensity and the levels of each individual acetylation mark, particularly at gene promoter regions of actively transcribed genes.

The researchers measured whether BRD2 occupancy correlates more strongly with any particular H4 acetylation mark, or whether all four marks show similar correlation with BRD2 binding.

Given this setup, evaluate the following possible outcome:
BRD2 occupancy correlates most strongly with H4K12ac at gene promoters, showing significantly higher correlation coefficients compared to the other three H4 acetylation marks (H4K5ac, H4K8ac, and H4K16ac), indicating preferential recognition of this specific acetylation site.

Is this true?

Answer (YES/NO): NO